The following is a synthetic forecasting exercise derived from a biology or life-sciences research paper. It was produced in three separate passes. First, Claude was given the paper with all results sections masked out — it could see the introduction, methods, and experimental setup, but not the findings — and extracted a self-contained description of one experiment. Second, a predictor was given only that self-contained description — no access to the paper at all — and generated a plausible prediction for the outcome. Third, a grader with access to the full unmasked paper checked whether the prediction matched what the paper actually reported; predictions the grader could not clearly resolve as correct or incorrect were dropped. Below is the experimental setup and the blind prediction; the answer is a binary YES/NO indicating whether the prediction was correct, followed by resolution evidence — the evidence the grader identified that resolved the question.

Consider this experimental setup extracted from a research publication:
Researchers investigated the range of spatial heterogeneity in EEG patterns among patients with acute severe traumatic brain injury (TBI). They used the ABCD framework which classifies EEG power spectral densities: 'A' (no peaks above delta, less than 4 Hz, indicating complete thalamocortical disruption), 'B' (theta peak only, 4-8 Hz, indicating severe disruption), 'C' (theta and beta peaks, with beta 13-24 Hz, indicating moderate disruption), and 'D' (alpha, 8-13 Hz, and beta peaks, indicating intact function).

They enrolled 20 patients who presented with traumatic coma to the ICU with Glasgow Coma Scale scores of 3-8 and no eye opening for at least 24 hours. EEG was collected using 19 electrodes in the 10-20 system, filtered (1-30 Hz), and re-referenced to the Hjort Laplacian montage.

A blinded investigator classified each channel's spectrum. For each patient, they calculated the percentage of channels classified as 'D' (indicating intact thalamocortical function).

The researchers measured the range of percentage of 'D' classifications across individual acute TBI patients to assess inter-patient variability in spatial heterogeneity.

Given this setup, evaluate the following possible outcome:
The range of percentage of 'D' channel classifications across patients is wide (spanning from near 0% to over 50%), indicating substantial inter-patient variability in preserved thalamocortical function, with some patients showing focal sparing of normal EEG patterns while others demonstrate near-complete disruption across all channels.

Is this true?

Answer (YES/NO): YES